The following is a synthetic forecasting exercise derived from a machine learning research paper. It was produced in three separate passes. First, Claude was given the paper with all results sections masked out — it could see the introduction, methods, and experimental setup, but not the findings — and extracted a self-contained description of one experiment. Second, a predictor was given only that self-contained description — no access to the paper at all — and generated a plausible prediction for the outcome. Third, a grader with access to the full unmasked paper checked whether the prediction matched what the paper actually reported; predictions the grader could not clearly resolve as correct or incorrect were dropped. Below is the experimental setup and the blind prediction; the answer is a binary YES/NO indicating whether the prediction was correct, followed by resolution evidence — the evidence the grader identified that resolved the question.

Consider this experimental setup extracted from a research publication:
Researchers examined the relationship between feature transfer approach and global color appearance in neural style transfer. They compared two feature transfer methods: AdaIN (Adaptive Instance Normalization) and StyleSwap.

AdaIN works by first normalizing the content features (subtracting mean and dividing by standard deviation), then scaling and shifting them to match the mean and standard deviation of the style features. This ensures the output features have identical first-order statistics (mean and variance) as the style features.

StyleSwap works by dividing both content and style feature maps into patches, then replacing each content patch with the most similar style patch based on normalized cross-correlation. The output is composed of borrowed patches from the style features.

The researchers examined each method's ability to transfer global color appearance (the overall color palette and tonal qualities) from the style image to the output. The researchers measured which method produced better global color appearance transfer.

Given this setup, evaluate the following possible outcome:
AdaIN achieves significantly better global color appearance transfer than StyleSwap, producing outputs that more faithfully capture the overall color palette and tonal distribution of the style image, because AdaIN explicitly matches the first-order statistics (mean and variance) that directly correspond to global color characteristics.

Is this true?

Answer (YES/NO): YES